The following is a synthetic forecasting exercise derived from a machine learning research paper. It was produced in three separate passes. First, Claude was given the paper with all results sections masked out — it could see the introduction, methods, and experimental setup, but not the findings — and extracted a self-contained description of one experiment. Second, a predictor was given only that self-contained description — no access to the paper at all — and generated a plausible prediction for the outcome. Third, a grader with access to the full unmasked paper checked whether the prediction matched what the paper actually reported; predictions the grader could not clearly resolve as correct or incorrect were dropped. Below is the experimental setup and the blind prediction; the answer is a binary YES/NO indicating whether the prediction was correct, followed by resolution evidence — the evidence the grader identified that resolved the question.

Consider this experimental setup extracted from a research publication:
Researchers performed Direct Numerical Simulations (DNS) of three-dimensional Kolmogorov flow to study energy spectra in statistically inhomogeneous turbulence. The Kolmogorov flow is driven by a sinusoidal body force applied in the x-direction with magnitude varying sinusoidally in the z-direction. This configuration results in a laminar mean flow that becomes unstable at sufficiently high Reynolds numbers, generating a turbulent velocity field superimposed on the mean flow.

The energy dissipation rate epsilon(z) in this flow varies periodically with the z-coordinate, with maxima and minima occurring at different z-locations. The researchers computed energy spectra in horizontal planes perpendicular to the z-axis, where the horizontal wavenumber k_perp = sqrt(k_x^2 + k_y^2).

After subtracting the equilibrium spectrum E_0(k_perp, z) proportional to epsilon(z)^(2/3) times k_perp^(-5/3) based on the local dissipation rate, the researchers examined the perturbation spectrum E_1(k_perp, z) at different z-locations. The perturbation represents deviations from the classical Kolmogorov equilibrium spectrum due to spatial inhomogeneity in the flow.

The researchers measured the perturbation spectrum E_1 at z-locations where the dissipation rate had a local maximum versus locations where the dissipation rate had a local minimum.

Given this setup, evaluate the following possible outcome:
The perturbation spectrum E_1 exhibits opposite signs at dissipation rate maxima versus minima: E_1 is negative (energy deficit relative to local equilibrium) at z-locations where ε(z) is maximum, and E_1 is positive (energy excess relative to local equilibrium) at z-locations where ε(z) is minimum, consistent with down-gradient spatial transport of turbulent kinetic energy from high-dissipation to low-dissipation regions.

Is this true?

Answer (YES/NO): NO